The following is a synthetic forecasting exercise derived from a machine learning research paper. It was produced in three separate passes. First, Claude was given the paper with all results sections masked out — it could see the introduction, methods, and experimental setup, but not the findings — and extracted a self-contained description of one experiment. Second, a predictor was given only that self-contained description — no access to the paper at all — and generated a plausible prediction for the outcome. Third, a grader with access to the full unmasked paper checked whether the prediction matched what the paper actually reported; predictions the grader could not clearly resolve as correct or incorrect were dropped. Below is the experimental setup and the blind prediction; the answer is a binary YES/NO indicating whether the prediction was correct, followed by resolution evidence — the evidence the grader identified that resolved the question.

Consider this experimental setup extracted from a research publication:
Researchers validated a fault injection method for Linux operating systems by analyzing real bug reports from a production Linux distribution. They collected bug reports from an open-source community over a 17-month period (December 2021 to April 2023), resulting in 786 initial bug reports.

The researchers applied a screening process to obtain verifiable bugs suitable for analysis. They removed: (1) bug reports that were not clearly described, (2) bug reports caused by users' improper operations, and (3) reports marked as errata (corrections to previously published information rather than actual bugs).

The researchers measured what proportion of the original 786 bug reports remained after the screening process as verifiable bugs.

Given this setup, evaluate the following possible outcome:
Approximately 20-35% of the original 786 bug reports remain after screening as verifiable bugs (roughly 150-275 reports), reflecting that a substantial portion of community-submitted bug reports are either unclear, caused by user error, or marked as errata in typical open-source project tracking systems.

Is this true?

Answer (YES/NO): NO